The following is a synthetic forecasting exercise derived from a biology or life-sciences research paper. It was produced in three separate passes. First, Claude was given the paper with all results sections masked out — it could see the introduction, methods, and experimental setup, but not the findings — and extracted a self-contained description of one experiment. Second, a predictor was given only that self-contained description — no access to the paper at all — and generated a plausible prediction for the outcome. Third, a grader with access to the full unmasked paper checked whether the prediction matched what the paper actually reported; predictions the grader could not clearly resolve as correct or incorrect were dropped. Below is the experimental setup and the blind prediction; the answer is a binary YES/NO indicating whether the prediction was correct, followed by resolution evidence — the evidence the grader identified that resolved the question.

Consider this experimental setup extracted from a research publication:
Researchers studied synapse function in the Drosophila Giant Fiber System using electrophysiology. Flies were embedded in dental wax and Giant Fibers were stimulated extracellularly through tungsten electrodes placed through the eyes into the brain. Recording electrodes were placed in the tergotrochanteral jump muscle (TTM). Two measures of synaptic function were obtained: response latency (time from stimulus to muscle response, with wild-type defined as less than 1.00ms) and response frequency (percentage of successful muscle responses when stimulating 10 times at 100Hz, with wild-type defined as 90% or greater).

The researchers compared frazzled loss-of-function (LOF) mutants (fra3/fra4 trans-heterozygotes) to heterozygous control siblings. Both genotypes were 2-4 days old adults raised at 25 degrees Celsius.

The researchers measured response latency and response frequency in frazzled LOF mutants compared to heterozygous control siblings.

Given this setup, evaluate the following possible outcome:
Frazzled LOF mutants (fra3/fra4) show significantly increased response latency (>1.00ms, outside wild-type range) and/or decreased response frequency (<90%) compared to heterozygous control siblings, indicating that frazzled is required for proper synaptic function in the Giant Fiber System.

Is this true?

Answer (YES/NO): YES